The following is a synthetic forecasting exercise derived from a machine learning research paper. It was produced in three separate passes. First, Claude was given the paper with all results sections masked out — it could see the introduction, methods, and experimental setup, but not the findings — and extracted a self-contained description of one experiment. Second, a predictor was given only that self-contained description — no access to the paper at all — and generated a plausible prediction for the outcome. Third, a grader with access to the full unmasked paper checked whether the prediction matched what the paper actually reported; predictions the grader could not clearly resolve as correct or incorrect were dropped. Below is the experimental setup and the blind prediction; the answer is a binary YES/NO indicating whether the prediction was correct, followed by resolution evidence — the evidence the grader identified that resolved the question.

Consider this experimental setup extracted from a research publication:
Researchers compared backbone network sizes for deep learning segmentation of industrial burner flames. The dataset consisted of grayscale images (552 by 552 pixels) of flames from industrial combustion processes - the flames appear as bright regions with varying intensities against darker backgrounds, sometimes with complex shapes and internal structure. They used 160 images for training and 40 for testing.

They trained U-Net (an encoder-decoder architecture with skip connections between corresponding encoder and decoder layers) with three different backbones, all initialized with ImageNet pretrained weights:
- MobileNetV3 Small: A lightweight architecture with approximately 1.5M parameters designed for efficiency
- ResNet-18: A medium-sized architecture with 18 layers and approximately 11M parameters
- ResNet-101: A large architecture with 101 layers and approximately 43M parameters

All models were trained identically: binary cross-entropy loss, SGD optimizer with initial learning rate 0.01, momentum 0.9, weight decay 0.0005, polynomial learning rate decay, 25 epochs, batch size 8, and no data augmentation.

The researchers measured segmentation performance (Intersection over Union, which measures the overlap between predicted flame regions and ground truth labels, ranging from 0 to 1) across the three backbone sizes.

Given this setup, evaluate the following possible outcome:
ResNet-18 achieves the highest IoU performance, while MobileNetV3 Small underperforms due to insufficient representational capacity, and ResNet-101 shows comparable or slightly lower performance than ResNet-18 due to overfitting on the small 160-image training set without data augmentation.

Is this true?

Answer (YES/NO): NO